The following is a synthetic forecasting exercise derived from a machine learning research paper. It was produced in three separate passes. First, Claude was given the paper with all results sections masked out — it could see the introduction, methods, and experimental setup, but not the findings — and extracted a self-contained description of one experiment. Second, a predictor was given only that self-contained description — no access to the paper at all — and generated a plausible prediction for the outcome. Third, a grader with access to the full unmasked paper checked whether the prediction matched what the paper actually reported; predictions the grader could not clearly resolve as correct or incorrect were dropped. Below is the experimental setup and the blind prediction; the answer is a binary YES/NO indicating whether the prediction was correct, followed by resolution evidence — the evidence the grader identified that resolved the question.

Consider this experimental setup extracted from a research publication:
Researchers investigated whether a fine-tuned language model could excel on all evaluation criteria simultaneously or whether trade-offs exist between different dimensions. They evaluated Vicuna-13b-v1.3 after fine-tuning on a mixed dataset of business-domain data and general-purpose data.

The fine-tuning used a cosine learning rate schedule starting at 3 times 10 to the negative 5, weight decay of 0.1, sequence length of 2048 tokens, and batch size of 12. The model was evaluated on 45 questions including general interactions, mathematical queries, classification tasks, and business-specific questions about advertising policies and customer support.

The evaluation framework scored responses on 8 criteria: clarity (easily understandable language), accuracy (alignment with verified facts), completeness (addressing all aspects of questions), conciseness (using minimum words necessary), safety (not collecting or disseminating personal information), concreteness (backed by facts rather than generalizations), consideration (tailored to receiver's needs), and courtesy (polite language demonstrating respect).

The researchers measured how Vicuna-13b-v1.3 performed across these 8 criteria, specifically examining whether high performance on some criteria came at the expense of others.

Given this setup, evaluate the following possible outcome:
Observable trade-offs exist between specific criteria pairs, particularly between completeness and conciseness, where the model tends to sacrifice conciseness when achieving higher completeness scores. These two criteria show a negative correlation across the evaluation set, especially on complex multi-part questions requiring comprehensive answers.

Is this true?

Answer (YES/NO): NO